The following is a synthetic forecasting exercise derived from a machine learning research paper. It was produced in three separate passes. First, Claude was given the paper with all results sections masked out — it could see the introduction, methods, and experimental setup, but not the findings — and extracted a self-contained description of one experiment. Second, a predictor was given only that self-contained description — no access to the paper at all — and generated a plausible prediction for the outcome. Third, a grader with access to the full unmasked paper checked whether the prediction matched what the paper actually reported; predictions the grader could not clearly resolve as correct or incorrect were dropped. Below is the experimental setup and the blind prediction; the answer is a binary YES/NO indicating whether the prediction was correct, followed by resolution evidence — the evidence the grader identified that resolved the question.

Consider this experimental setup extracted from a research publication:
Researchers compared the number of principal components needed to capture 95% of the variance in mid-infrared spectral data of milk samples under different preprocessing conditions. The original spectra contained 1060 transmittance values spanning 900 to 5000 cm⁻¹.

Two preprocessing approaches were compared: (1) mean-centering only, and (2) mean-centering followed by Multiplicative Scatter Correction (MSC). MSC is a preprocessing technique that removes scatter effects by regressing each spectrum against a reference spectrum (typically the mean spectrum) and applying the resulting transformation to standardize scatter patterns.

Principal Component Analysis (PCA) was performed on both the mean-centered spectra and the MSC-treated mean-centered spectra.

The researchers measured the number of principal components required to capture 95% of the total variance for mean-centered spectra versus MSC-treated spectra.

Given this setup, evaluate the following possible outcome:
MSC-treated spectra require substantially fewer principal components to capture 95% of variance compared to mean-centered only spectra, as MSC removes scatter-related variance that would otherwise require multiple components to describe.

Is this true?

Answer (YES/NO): NO